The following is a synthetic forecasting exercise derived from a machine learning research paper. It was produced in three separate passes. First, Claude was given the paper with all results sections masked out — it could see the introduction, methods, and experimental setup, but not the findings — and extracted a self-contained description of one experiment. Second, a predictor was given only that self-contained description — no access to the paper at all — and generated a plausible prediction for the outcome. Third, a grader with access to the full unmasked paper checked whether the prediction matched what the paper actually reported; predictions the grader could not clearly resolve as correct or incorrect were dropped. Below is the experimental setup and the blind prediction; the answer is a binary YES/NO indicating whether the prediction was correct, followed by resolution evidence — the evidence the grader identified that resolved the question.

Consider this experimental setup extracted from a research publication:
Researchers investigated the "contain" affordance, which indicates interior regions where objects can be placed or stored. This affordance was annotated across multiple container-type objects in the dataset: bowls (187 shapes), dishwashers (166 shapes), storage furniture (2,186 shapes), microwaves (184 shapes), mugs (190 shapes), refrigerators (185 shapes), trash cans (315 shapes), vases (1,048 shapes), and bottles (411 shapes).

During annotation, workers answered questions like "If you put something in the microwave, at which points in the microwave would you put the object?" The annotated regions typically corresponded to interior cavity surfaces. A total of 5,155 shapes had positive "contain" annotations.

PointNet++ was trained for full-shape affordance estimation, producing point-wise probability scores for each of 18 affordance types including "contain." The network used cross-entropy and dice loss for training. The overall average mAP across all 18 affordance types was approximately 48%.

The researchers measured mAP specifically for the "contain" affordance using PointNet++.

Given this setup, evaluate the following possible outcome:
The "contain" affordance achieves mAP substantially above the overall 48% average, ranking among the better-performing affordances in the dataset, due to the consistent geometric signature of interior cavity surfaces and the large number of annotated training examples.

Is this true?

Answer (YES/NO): YES